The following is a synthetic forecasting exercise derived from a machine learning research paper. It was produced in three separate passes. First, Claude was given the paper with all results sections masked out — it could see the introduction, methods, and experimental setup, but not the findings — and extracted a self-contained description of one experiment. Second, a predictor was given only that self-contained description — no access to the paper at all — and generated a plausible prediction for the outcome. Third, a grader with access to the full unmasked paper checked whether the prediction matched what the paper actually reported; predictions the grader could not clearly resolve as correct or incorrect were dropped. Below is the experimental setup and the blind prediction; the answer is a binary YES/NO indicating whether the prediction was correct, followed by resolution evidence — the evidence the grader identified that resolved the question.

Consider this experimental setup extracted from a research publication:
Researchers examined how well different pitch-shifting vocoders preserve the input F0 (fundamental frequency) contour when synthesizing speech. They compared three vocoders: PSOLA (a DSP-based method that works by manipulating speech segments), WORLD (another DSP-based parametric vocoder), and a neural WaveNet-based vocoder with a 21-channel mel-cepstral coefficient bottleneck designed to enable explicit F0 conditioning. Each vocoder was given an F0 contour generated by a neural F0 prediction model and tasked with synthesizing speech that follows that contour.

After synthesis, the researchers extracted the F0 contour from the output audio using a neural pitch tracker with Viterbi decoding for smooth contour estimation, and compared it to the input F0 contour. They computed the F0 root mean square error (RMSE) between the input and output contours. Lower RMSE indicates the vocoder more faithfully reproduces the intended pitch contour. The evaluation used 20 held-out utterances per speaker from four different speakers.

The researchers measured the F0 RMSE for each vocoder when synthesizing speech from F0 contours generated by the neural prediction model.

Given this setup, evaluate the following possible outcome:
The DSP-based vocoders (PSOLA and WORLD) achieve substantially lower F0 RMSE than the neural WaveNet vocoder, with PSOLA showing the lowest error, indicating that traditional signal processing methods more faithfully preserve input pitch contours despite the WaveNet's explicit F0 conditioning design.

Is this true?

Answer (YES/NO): NO